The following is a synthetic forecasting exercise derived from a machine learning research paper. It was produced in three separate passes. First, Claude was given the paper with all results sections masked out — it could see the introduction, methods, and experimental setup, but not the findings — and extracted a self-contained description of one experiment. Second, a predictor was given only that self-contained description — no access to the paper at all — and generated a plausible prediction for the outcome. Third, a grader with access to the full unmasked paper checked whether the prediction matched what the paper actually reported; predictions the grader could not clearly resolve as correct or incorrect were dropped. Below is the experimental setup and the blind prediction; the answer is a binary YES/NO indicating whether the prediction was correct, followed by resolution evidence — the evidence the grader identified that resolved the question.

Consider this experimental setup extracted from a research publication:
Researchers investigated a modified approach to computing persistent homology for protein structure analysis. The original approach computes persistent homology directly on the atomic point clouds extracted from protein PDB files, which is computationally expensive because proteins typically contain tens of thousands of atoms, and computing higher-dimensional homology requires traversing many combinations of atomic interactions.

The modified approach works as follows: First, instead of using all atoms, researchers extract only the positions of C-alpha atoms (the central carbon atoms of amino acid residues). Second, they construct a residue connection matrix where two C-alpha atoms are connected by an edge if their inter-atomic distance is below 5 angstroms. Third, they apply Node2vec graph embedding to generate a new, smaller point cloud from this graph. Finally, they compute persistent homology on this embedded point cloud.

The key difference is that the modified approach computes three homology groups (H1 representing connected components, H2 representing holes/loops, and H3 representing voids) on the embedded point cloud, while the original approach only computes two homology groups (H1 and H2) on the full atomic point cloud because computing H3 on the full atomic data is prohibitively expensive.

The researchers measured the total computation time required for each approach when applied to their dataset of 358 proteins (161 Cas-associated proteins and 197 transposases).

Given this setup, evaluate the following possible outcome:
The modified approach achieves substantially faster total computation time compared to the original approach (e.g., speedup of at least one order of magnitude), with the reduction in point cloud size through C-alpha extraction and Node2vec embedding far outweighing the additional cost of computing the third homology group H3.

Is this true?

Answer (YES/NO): NO